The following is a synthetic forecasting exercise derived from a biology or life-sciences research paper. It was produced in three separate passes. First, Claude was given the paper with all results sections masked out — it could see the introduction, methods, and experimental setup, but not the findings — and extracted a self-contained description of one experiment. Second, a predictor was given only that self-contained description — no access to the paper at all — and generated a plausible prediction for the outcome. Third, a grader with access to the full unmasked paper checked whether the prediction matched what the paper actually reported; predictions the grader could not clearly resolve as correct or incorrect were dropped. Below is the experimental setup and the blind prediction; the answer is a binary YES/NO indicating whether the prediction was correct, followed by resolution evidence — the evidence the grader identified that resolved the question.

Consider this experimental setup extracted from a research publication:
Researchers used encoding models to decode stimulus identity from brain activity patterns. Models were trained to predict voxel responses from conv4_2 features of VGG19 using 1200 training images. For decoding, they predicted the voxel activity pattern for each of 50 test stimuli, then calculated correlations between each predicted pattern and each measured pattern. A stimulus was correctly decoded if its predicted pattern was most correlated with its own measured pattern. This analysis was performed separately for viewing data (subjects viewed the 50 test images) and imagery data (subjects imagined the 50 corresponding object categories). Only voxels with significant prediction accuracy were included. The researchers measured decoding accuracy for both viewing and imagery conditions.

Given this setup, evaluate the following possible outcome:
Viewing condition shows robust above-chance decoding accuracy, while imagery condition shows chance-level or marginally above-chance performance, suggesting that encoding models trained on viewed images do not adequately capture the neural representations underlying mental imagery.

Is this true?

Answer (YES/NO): YES